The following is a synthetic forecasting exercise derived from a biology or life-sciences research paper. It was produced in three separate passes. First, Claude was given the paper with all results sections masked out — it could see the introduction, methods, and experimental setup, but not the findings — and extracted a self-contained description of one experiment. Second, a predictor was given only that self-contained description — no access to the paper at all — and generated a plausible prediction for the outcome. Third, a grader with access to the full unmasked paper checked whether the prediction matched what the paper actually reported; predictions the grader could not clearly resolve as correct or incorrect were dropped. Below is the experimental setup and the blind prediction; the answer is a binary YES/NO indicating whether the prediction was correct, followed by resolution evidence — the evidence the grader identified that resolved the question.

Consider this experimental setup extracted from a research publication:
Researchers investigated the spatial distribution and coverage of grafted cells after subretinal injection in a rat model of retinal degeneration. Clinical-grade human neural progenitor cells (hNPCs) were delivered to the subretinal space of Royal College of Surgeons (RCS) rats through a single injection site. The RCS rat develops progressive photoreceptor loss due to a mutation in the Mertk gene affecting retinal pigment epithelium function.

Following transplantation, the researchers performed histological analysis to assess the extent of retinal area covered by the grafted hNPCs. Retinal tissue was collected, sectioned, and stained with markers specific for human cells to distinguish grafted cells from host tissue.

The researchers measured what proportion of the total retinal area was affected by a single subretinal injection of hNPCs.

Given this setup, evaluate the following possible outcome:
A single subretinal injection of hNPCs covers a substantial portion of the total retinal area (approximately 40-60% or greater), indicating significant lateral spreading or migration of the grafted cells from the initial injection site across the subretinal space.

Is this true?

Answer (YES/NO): NO